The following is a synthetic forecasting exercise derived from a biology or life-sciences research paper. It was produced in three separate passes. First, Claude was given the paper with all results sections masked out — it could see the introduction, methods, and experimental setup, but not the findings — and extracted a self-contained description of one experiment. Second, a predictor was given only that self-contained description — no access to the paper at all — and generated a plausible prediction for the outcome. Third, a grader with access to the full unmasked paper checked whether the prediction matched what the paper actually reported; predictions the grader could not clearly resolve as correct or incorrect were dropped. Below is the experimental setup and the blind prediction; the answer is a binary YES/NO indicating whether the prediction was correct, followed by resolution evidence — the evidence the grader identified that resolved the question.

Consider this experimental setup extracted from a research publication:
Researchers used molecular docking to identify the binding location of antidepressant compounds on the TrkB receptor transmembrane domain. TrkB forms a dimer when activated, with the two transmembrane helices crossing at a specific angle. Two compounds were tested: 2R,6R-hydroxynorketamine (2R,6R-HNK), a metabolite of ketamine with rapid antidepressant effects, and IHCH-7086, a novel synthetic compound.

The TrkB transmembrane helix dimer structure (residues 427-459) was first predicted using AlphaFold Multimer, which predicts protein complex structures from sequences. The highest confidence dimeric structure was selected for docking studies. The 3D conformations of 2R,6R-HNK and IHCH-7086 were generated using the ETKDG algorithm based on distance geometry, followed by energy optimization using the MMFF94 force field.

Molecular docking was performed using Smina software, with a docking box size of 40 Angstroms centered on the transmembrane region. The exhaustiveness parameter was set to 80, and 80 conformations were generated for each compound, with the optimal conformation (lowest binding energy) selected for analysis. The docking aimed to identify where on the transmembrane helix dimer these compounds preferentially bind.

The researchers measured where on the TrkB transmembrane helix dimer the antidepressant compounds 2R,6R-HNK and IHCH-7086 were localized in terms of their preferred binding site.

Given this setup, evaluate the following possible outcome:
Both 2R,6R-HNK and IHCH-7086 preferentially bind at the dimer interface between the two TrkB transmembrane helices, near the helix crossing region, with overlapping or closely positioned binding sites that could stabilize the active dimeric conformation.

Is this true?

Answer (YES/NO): YES